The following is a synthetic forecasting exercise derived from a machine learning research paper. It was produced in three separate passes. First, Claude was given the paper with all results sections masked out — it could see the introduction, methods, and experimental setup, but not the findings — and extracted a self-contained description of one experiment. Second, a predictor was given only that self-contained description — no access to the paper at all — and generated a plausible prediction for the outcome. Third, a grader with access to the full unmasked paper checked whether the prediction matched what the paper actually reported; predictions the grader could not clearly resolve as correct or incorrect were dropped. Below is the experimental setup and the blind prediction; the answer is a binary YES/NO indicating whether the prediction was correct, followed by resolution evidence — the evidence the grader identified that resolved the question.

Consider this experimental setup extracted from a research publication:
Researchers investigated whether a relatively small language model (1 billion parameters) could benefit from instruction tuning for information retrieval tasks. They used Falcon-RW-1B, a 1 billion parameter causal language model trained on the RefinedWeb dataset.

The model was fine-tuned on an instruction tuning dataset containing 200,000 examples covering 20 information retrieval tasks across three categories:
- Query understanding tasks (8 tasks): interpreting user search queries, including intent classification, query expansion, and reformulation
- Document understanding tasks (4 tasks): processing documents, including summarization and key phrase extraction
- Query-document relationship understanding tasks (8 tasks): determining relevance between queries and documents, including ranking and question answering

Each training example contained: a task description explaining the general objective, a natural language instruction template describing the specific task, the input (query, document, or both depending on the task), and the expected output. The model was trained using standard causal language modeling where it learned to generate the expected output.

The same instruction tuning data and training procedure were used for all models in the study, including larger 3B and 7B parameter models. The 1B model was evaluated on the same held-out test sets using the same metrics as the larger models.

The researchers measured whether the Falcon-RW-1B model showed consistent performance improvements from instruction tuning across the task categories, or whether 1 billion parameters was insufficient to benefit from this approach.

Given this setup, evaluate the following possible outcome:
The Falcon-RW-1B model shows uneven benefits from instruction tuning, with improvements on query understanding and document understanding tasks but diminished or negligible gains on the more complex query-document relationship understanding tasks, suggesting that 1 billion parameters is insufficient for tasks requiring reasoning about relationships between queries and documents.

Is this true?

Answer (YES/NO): NO